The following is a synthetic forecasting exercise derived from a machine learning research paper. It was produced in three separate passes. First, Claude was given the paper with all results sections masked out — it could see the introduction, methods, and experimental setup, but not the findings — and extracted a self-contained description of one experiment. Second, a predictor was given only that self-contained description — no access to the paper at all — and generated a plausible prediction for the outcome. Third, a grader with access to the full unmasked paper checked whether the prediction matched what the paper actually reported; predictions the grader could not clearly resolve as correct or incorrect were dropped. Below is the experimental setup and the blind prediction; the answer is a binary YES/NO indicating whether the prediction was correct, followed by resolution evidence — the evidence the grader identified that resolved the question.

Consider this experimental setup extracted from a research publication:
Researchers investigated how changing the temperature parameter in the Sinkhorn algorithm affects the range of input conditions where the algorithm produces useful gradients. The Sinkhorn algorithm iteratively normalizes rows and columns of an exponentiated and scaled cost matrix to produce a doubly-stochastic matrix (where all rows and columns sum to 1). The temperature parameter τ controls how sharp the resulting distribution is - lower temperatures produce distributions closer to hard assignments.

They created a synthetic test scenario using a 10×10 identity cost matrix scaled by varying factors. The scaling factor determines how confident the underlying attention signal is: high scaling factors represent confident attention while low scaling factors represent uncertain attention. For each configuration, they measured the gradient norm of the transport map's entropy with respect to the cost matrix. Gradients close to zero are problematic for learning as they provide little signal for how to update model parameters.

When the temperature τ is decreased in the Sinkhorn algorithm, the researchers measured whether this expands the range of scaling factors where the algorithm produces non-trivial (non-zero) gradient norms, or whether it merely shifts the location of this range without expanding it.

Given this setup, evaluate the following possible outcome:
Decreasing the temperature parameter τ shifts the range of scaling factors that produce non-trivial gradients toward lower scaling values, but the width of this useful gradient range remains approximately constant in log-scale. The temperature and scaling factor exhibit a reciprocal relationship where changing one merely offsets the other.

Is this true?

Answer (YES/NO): YES